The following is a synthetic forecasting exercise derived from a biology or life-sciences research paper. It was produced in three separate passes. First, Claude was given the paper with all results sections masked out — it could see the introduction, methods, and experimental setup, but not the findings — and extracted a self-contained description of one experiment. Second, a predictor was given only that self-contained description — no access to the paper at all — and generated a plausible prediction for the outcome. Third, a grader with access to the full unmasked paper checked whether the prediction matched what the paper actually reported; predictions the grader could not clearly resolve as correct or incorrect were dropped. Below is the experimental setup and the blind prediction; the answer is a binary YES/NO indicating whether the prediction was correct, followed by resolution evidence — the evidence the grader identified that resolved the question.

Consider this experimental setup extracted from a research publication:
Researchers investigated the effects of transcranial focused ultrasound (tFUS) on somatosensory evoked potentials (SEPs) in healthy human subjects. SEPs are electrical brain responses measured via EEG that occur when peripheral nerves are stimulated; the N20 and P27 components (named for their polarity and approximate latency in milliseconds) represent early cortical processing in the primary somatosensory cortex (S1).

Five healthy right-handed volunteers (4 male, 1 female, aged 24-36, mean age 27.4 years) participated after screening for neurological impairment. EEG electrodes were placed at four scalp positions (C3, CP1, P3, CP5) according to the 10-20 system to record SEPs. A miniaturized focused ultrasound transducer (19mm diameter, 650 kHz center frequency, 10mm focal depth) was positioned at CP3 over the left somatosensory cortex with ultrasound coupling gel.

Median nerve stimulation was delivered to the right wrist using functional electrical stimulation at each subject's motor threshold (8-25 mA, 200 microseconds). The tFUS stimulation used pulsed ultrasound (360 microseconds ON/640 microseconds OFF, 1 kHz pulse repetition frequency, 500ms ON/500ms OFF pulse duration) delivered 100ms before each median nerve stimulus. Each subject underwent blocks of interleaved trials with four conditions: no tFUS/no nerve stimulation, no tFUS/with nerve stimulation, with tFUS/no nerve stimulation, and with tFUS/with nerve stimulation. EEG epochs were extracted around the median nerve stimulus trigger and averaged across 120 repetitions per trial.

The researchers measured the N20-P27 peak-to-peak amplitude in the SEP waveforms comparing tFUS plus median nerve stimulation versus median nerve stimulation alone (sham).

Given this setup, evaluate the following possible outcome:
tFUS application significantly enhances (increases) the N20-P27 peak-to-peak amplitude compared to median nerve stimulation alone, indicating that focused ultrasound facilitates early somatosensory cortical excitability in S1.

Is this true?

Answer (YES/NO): NO